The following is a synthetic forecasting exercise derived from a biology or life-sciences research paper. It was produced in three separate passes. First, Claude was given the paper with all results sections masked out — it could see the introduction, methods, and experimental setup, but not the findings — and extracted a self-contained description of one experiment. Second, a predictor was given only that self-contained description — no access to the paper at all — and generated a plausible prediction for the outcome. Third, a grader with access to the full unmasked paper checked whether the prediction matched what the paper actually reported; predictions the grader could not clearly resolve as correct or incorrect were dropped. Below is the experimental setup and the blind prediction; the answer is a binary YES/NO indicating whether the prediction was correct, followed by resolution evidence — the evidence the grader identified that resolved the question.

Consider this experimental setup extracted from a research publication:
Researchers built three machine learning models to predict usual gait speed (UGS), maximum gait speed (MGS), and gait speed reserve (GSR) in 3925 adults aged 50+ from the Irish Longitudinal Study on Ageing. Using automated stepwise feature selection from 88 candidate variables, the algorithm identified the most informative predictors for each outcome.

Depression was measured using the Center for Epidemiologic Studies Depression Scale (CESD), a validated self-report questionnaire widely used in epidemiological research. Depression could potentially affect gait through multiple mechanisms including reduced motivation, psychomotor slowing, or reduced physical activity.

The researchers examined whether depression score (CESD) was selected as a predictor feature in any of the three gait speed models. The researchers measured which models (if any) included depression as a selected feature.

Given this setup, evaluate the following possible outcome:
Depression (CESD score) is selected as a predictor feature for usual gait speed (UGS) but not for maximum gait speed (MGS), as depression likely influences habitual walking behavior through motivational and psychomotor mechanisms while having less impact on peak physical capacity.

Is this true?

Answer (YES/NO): YES